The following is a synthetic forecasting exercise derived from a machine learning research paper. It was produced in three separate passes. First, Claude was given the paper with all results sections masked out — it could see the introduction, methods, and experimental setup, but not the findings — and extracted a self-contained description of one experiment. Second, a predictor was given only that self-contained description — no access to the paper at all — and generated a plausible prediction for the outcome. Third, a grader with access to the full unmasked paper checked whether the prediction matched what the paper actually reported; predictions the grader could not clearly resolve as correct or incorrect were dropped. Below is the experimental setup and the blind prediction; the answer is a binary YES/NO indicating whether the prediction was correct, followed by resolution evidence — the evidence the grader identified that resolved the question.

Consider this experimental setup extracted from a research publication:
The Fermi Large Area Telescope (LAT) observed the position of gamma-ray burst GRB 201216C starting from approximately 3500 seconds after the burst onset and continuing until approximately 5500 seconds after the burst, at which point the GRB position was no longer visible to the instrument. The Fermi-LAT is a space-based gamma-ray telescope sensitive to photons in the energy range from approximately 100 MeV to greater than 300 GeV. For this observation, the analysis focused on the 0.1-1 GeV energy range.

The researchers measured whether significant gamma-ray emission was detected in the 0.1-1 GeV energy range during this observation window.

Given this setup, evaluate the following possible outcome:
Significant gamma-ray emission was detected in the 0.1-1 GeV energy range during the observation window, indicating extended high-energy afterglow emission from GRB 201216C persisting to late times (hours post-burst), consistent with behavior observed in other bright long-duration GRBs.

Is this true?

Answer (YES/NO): NO